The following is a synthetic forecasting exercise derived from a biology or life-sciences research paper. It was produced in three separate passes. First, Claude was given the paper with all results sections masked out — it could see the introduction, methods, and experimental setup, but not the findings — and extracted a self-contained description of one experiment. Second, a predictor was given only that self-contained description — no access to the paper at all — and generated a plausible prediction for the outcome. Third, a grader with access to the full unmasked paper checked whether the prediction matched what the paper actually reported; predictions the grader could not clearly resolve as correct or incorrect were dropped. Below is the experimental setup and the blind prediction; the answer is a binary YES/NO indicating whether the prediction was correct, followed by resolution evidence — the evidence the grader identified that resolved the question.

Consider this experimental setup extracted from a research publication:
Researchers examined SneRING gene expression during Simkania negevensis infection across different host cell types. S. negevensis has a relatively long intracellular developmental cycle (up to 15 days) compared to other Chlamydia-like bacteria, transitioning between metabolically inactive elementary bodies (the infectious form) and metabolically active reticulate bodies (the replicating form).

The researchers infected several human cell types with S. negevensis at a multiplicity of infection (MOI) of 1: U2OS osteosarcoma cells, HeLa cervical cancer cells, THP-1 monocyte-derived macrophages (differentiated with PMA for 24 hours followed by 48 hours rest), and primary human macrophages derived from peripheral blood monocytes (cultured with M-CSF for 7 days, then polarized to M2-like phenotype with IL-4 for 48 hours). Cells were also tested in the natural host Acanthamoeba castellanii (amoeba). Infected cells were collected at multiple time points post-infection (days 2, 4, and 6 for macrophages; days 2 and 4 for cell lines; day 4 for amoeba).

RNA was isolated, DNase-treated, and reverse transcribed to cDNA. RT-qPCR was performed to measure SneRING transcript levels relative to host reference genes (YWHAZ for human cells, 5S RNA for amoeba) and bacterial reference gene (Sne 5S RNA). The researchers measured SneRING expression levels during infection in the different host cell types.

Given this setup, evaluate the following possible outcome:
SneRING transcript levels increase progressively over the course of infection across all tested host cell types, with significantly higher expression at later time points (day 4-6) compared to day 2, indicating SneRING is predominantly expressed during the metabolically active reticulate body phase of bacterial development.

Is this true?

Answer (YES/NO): NO